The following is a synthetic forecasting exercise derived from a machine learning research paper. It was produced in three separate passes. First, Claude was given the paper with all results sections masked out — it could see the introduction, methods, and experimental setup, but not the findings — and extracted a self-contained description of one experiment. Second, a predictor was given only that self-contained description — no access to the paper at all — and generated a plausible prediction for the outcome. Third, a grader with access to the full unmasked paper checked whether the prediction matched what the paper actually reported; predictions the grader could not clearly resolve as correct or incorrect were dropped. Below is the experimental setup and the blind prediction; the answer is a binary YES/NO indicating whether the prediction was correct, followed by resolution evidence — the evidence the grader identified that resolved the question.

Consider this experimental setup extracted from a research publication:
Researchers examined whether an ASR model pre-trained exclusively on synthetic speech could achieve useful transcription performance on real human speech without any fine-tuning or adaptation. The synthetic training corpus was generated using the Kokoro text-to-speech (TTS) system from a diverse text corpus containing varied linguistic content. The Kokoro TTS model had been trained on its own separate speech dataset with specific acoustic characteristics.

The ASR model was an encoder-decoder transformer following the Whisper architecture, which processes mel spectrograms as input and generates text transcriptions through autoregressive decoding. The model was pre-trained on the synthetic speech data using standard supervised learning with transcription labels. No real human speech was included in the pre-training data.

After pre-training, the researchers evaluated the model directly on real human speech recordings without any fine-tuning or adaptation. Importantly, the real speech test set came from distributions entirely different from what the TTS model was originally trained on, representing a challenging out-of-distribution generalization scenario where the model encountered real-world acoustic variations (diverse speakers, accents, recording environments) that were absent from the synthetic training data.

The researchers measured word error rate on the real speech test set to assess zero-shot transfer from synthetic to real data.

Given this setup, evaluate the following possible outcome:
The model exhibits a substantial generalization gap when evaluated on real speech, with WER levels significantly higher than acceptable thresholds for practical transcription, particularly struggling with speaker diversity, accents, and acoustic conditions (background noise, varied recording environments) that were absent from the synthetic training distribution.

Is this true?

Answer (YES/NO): YES